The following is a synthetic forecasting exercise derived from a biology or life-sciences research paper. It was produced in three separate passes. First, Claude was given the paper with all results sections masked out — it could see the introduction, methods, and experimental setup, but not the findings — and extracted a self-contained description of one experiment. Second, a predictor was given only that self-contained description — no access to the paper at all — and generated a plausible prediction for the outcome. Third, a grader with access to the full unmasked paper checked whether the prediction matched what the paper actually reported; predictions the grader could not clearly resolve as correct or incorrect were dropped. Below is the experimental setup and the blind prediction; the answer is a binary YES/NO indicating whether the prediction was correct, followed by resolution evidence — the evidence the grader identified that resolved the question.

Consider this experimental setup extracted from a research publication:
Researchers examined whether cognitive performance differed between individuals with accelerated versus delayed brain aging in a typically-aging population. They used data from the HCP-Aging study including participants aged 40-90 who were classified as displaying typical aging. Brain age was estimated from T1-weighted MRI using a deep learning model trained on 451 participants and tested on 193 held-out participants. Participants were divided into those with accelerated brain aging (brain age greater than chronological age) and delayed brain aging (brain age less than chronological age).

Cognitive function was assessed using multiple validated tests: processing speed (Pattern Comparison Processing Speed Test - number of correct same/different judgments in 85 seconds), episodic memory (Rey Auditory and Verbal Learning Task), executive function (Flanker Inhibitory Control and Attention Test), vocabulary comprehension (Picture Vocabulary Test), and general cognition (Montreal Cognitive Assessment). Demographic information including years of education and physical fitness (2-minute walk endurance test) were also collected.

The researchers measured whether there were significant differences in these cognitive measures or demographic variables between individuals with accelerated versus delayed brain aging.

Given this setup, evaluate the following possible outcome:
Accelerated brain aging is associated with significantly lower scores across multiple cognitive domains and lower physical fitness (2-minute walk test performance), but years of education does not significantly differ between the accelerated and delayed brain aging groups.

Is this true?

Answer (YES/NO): NO